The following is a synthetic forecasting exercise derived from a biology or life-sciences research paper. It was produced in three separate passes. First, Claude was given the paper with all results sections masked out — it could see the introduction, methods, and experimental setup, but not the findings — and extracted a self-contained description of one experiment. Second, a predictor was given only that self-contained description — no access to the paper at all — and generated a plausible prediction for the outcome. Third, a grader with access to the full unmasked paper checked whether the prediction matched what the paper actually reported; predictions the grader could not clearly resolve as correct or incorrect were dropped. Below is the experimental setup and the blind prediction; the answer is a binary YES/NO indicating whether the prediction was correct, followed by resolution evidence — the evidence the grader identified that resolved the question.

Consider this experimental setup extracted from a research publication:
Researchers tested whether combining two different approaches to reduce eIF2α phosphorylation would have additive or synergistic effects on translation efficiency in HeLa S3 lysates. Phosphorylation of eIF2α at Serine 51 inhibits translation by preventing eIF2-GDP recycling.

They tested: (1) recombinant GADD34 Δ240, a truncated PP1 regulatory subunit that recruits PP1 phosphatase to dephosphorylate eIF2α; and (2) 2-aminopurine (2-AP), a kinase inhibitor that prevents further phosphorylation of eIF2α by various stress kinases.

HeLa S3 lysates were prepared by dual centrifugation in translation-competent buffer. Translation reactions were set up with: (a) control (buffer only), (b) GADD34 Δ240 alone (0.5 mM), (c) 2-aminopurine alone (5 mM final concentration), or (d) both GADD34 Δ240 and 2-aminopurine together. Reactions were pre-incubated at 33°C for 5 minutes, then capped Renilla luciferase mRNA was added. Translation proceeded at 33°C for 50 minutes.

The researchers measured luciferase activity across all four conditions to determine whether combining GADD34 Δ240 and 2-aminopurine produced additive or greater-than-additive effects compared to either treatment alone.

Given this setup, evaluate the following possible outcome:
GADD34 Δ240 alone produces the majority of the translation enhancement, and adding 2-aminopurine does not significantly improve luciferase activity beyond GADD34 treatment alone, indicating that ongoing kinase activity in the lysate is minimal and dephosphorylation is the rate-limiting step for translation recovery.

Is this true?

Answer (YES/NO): NO